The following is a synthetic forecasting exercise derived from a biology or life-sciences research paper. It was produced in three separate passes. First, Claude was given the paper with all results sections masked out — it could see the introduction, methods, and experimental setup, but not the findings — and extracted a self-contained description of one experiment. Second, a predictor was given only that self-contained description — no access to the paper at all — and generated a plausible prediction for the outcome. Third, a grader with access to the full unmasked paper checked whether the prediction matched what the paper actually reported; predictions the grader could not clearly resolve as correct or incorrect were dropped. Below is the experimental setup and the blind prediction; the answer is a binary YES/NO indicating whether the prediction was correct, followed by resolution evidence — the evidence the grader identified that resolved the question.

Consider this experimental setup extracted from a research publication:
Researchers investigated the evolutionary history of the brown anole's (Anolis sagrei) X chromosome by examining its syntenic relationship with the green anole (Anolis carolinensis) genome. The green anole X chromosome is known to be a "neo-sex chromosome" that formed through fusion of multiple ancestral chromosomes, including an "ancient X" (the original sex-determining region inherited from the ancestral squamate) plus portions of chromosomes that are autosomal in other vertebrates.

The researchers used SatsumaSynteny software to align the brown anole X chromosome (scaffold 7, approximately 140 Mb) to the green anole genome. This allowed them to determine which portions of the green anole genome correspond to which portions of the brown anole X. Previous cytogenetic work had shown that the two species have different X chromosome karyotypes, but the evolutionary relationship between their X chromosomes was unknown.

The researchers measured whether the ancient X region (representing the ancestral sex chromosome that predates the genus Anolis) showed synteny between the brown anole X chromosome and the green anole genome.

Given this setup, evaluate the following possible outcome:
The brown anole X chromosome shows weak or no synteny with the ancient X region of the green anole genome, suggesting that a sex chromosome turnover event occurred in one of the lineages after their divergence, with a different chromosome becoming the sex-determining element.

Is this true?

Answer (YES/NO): NO